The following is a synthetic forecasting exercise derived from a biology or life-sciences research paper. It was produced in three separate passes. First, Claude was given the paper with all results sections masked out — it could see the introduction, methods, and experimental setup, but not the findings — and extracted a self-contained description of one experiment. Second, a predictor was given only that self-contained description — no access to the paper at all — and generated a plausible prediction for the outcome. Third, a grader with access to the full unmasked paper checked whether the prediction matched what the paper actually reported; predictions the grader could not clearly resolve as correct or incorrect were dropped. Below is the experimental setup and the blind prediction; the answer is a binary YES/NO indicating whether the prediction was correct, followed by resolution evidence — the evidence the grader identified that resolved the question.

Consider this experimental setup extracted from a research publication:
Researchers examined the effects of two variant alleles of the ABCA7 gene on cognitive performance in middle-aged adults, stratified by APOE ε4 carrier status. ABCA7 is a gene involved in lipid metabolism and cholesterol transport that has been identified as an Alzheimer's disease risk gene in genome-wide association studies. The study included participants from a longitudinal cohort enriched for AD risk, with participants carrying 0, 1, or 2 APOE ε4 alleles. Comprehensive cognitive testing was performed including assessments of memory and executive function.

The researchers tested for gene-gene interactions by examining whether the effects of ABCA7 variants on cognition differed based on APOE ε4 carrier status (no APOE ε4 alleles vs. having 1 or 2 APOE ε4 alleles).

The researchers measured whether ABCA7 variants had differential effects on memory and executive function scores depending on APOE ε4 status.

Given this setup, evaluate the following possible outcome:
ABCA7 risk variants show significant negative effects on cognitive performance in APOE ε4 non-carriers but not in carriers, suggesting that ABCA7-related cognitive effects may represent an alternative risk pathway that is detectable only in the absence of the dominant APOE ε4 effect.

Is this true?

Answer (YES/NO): NO